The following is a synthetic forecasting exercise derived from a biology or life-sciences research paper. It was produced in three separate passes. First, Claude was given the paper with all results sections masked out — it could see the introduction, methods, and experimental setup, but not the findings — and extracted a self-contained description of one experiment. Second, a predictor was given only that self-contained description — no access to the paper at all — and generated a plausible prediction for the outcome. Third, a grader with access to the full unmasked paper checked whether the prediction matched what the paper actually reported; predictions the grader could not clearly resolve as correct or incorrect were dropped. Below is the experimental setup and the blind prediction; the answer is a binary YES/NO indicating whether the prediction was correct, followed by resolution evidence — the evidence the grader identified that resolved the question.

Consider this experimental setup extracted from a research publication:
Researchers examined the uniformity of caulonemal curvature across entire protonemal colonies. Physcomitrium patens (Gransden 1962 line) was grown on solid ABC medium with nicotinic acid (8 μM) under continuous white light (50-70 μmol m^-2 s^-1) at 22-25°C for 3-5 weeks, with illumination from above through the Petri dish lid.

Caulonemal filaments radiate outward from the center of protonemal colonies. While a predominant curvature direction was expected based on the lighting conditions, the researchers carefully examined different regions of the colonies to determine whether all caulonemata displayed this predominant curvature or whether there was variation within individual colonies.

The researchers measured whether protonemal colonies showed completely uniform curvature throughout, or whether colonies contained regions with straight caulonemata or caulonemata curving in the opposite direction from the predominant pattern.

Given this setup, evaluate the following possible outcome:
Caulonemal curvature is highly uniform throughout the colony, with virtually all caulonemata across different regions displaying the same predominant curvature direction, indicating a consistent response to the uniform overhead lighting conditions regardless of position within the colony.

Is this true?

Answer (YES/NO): NO